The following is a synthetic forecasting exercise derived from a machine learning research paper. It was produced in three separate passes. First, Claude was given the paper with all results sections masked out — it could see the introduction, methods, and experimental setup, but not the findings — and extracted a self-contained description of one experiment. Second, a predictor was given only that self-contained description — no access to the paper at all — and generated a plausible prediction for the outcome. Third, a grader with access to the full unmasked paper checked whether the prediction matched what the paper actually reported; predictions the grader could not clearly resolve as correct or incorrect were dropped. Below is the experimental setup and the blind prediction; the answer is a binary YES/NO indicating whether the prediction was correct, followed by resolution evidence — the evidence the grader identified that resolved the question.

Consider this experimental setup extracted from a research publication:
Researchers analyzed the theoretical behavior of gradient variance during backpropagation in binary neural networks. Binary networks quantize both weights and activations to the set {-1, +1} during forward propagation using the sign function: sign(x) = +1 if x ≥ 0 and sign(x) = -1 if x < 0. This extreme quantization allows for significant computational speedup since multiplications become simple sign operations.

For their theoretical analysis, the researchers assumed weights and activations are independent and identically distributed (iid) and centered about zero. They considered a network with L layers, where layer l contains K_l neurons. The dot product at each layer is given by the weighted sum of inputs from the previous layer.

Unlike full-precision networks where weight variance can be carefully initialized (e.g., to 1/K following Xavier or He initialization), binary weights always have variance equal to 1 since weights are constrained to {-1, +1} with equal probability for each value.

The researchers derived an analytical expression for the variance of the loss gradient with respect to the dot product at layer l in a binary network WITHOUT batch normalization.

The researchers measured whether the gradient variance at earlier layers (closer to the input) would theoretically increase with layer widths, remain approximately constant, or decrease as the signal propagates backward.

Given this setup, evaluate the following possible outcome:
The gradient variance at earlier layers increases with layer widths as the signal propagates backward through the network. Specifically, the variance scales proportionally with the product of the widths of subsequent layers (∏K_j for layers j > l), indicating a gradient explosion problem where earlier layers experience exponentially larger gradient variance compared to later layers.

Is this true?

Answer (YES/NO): YES